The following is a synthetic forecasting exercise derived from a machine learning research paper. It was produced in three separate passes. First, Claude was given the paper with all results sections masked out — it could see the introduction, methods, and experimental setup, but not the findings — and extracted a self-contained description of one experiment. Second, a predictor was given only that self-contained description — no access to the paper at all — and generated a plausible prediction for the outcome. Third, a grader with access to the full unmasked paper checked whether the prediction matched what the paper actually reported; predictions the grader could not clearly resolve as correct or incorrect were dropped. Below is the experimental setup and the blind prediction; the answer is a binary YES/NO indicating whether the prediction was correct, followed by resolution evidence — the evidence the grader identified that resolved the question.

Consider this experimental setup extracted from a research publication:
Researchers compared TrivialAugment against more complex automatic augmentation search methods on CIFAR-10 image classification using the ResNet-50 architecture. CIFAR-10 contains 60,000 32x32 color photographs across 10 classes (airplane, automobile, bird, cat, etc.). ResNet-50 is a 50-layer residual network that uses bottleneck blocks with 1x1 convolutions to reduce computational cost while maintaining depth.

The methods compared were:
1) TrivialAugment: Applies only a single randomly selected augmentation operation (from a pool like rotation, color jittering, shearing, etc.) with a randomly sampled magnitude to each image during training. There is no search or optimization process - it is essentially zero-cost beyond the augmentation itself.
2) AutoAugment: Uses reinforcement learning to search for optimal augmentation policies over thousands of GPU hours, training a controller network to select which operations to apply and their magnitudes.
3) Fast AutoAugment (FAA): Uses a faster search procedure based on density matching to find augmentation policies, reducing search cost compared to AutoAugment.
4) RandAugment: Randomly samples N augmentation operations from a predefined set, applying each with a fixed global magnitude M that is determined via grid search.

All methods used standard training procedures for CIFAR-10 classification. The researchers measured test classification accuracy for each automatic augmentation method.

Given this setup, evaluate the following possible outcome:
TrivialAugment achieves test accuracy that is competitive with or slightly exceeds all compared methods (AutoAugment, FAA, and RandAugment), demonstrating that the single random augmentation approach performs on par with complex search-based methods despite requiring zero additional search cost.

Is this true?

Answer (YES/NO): YES